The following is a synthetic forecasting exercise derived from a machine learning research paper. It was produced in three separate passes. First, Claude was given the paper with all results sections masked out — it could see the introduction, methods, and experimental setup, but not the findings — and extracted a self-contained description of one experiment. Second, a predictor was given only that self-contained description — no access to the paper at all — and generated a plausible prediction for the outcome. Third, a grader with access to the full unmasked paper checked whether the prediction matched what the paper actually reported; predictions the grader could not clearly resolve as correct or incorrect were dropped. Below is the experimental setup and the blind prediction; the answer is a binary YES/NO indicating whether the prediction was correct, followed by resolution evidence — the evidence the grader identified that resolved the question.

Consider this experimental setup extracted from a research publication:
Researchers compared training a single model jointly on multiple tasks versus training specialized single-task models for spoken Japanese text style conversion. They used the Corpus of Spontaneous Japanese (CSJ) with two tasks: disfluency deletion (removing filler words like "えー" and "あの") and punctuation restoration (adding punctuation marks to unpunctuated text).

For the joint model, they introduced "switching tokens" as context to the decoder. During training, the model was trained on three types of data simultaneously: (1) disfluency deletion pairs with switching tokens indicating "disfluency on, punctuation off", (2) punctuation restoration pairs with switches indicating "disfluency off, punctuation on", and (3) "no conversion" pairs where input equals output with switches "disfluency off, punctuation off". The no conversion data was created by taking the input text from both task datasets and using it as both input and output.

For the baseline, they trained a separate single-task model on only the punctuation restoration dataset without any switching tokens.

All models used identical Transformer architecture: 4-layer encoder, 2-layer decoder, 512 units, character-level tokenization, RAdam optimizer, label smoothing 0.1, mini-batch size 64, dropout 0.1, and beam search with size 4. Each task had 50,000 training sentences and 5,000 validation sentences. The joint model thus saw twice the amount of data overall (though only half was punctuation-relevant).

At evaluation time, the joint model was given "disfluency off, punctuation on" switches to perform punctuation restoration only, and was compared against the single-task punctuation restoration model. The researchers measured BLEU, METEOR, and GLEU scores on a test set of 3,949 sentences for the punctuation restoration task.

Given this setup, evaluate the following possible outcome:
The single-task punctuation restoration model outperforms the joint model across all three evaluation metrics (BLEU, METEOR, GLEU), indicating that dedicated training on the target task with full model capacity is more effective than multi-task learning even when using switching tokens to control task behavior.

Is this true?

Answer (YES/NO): NO